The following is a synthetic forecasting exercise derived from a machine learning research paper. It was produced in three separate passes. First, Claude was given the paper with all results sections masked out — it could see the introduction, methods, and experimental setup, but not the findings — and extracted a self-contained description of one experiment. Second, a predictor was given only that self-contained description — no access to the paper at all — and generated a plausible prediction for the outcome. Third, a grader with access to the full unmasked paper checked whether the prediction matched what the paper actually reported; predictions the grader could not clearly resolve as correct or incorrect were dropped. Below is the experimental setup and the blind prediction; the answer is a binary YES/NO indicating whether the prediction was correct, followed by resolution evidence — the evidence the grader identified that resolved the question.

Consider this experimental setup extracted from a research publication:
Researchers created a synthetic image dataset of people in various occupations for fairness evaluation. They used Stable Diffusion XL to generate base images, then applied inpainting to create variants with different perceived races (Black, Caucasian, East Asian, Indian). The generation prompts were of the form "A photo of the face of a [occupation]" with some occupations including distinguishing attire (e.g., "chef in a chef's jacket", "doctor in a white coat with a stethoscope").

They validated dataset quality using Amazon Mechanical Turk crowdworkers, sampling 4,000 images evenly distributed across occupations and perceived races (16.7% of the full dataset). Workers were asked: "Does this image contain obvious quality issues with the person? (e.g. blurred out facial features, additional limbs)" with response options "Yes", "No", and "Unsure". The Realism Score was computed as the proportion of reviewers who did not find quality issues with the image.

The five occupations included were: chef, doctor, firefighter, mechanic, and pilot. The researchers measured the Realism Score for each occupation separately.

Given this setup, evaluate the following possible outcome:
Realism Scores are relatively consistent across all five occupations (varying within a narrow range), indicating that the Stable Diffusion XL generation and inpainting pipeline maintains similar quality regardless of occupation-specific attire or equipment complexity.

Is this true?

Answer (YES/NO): NO